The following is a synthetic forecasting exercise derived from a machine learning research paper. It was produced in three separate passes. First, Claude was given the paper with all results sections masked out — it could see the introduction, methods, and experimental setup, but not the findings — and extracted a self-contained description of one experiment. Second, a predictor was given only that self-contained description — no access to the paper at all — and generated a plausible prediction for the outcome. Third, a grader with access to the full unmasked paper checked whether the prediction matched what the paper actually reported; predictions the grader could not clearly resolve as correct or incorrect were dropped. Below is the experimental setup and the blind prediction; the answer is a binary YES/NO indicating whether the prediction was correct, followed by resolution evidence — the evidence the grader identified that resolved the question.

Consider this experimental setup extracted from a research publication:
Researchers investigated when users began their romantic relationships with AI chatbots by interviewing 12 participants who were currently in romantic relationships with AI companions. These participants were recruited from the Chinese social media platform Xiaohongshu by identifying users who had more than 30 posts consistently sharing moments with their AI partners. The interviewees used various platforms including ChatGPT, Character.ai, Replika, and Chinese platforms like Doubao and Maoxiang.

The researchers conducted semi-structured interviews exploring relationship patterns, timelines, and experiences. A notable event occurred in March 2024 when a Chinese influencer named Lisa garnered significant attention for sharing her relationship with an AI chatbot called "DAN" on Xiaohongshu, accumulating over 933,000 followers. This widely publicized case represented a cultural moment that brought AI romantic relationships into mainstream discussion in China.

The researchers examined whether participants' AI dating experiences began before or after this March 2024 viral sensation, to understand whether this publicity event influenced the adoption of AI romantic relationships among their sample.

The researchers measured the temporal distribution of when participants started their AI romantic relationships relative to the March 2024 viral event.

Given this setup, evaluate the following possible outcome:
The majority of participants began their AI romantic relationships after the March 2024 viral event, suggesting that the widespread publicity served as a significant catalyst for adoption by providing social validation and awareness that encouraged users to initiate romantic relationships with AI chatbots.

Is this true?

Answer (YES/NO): YES